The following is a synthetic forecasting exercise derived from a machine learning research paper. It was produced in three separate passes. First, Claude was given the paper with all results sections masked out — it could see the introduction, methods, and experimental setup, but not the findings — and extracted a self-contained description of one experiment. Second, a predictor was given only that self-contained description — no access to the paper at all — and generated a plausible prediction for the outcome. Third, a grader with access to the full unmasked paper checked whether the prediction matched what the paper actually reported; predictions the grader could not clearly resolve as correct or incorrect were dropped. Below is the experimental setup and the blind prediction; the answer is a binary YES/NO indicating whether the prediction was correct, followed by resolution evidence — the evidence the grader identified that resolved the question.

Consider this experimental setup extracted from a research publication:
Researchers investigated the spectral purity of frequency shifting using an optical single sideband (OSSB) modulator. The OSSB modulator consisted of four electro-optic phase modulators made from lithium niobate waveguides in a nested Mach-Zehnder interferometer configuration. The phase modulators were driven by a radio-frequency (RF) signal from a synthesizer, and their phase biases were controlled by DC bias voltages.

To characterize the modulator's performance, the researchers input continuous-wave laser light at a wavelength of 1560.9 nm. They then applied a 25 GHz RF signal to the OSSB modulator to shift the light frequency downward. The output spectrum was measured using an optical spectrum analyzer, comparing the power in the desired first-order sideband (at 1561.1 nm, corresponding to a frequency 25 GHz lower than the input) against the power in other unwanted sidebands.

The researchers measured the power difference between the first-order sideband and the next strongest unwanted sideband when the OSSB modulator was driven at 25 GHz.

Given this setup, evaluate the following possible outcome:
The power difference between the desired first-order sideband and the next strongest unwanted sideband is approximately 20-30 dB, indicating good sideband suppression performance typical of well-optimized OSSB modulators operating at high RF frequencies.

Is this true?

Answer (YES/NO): YES